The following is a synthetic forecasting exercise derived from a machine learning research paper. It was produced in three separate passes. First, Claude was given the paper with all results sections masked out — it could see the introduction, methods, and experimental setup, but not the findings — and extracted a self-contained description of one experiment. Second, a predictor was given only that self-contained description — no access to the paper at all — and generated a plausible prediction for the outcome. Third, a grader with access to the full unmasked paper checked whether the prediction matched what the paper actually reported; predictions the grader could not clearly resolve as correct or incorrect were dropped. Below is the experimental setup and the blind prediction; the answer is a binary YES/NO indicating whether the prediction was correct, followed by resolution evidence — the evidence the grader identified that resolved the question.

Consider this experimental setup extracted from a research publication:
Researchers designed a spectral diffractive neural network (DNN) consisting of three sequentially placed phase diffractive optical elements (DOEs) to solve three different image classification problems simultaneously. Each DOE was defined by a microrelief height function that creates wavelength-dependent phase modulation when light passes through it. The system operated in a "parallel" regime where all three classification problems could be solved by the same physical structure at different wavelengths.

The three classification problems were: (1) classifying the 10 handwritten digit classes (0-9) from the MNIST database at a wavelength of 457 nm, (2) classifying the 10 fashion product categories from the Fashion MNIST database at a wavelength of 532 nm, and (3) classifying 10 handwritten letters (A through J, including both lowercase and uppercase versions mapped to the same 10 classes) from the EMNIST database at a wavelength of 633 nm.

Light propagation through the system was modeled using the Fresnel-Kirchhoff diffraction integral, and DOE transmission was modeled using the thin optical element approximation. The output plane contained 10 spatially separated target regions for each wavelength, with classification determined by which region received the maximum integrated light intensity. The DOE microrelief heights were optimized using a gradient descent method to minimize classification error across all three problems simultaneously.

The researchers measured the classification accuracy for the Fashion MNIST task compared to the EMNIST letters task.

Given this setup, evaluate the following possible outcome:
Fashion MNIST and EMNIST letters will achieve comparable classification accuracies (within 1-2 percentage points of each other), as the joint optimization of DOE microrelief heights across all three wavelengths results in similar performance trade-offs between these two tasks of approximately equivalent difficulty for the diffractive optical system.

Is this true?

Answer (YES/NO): NO